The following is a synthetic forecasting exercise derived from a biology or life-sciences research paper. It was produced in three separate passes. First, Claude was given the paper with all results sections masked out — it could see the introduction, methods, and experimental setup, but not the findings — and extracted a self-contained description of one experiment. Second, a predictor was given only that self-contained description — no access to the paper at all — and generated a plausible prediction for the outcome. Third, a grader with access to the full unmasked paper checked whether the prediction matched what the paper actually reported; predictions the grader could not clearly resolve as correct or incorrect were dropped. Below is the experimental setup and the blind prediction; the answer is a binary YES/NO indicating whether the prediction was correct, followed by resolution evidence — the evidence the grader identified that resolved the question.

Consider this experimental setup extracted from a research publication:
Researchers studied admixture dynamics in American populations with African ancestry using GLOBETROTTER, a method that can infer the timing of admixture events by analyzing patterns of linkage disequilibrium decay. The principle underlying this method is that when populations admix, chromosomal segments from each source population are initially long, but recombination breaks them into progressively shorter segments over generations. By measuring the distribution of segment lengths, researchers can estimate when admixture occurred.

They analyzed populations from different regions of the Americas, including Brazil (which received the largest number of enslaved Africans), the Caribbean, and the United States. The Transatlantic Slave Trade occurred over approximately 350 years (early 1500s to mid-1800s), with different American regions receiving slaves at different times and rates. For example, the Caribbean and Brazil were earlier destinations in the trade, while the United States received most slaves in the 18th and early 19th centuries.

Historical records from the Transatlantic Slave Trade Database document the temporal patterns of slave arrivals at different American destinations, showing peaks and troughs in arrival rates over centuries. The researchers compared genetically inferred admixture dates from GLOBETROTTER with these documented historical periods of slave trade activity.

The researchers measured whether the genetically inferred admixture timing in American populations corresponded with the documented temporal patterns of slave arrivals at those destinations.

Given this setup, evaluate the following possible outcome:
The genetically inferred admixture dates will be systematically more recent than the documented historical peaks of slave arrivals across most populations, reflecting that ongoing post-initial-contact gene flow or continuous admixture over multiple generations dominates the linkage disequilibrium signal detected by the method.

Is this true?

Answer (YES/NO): NO